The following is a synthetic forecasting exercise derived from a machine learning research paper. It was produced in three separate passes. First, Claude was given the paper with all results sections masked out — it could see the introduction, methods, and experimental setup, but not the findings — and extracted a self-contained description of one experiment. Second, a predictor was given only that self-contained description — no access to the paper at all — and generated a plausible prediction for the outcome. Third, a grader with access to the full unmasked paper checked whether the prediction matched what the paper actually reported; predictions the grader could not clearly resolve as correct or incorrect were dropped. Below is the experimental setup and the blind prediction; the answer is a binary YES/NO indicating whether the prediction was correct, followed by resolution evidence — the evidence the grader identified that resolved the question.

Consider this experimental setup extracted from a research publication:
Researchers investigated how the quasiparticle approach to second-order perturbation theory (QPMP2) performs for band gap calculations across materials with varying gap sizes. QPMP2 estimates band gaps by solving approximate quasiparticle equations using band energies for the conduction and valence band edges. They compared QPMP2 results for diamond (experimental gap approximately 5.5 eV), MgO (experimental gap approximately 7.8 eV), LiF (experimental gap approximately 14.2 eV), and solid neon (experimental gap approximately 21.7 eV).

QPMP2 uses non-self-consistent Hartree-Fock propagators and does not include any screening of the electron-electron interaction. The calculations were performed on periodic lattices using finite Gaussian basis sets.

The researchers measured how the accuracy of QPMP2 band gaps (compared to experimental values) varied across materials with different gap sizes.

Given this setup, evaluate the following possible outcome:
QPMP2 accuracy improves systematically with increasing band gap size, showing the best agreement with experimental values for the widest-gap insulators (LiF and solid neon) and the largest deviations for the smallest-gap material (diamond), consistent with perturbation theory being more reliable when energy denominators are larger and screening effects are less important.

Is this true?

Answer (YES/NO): NO